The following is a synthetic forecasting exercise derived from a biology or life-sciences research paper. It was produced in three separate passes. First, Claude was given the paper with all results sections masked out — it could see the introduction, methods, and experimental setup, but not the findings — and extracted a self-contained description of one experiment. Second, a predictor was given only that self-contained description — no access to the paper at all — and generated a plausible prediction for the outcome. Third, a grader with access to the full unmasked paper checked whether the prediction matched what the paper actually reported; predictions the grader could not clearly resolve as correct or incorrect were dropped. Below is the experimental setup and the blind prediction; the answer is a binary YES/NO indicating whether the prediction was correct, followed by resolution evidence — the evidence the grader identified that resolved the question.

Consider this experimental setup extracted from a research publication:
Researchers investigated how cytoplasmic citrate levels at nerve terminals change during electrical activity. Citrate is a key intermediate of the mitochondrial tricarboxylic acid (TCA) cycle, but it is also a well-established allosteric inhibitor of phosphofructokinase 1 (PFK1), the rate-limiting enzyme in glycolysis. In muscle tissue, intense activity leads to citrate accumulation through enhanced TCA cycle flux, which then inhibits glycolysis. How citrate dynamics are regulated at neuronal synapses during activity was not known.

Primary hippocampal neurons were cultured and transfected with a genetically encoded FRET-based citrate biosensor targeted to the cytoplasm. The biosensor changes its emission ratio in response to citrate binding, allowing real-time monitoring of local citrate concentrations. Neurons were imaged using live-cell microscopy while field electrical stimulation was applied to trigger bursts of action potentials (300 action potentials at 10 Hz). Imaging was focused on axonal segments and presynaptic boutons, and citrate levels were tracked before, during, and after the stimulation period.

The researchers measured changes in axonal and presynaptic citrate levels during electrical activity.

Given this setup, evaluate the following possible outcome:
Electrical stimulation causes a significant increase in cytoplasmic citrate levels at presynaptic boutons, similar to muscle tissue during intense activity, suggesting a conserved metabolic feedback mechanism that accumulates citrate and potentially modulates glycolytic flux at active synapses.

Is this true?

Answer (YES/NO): NO